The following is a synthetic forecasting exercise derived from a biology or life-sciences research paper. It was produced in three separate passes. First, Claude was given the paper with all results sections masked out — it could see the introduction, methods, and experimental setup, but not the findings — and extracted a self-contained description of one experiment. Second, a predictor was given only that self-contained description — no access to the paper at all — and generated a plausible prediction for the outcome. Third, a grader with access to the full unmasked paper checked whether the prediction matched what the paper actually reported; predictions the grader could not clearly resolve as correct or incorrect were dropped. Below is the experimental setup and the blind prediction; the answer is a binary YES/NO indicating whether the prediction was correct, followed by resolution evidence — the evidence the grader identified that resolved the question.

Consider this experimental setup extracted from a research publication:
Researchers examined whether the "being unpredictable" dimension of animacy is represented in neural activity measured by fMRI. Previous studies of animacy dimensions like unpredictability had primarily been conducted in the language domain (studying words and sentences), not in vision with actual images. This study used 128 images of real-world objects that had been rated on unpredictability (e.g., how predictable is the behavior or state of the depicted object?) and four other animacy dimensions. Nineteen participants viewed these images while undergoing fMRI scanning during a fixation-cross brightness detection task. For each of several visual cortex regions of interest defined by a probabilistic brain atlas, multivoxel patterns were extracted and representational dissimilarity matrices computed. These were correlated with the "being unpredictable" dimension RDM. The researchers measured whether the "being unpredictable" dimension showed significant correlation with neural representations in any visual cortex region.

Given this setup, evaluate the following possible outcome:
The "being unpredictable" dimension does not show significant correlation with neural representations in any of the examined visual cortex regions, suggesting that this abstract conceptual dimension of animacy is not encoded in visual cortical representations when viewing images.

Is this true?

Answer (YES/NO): NO